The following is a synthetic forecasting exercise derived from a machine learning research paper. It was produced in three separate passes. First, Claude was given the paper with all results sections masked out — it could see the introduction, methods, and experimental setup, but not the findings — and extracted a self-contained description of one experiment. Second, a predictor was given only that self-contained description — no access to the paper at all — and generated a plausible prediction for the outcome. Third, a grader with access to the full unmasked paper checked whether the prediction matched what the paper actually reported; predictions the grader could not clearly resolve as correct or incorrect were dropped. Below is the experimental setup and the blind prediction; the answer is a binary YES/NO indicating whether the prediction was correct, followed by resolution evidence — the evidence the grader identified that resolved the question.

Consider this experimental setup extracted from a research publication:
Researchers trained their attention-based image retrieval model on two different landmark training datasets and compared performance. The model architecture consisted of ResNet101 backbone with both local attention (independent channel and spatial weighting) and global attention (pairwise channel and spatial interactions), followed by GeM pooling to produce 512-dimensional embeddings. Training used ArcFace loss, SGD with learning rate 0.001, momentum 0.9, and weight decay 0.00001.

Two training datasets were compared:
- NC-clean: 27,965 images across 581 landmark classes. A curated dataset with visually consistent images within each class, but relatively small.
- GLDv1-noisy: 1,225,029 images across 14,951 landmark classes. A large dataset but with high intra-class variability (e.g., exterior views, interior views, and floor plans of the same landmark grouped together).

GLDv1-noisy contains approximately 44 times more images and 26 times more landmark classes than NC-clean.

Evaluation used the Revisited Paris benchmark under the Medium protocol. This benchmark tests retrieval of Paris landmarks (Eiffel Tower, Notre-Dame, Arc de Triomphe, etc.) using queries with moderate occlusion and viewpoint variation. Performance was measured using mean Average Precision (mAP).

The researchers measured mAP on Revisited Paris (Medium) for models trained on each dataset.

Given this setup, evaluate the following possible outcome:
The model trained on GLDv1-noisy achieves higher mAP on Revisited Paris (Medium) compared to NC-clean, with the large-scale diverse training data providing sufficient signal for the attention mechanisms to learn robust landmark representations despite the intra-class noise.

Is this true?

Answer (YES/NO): YES